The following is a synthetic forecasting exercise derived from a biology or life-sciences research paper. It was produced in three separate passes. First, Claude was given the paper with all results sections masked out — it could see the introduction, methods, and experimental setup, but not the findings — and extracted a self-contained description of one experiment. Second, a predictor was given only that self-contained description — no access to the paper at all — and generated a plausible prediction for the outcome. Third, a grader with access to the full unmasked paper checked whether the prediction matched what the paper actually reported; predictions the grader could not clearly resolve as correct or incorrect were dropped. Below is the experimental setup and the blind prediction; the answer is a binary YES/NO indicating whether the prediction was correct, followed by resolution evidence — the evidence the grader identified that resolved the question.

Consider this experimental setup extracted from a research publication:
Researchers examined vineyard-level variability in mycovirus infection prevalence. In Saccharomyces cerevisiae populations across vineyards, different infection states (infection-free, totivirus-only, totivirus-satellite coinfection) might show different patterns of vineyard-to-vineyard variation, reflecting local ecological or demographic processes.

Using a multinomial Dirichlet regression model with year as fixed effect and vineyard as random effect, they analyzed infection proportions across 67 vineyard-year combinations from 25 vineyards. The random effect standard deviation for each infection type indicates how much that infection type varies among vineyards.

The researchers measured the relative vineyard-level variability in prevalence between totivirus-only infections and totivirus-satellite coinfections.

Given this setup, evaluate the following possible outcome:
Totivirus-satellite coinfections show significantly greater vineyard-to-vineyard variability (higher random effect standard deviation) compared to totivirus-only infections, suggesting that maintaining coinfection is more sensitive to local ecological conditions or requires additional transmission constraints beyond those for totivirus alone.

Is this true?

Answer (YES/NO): NO